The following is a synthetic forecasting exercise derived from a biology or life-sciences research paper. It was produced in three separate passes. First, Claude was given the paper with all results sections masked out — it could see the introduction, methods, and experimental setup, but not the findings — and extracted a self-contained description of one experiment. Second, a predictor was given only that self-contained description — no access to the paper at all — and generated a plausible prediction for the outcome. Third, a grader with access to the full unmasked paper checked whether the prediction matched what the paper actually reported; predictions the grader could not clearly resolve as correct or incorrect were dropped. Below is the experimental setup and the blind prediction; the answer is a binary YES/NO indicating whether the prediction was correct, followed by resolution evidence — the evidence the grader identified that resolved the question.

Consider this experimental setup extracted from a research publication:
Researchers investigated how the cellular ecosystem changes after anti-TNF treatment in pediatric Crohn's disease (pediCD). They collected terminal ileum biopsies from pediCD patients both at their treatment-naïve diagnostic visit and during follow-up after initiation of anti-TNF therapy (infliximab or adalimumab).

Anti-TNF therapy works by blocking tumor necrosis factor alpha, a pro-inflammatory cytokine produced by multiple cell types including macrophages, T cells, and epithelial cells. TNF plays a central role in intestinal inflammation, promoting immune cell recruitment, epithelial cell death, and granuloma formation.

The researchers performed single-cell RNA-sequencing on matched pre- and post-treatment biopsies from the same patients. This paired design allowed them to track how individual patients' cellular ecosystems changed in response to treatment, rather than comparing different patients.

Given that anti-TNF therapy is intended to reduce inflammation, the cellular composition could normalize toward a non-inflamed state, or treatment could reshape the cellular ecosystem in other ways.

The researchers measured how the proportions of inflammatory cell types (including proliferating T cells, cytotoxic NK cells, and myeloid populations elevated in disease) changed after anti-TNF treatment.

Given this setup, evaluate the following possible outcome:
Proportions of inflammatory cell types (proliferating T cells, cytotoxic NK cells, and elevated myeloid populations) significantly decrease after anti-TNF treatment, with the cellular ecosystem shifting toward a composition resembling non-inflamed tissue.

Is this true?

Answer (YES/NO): NO